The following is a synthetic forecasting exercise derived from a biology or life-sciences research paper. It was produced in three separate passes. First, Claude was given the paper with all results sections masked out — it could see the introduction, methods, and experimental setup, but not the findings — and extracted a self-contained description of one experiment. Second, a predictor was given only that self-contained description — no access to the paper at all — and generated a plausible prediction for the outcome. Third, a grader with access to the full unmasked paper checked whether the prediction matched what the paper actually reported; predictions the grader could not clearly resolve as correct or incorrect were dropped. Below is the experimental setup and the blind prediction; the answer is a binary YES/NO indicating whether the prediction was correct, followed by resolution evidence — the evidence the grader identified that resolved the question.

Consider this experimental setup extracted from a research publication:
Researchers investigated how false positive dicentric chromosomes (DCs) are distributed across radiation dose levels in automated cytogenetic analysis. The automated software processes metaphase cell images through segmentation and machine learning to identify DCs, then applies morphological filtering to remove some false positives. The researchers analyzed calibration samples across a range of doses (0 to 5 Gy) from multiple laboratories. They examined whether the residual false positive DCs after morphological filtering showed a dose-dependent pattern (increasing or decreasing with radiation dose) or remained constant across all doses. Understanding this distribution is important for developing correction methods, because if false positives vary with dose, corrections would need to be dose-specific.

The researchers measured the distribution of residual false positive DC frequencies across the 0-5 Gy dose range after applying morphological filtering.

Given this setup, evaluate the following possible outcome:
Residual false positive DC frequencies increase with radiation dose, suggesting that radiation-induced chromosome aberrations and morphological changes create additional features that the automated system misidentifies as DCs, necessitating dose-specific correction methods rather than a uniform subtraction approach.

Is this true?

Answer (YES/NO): NO